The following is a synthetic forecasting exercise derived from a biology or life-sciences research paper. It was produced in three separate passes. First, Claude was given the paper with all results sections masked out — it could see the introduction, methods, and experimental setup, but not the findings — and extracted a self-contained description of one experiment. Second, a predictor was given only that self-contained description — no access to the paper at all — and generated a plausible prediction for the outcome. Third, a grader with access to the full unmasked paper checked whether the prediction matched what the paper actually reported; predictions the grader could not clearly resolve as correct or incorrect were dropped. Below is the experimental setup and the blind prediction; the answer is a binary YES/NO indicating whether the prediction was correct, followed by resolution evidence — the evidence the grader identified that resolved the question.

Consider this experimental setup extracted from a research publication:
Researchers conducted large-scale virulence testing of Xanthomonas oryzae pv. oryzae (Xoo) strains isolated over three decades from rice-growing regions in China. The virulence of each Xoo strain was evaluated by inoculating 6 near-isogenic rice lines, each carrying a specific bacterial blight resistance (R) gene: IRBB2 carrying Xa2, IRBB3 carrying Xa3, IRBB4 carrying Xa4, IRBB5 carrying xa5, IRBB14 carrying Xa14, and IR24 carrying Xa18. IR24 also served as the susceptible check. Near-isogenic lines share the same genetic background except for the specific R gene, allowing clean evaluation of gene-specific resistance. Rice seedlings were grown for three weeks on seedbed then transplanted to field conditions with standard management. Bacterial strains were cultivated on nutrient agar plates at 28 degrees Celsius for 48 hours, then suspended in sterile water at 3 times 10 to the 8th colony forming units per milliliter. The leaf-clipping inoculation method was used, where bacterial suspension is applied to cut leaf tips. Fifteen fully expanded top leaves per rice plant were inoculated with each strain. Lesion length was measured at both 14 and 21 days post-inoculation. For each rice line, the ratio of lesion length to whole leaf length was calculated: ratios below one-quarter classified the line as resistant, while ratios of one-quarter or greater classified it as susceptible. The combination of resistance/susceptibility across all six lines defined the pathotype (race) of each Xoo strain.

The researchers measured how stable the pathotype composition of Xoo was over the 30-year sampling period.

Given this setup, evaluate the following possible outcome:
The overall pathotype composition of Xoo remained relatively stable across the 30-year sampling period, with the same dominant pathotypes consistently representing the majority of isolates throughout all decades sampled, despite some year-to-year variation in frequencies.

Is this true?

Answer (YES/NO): NO